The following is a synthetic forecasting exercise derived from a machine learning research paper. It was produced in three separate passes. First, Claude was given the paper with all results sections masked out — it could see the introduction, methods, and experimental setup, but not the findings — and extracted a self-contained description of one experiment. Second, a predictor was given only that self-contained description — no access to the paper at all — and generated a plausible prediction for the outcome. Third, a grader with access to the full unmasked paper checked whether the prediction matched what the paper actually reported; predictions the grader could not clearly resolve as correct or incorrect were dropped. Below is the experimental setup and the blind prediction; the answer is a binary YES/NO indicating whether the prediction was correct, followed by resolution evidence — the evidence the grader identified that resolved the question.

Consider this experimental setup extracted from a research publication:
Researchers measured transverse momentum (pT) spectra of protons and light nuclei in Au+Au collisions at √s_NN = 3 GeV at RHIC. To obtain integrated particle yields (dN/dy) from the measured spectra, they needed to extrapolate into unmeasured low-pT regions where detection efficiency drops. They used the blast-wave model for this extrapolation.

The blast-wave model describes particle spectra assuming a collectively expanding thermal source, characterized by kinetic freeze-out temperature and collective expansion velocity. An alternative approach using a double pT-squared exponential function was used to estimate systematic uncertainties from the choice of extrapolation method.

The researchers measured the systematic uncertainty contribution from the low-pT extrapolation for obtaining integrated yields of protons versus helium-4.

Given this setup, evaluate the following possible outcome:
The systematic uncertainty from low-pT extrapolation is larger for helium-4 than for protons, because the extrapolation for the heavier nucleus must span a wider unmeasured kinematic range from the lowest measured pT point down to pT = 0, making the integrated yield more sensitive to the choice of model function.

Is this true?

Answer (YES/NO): YES